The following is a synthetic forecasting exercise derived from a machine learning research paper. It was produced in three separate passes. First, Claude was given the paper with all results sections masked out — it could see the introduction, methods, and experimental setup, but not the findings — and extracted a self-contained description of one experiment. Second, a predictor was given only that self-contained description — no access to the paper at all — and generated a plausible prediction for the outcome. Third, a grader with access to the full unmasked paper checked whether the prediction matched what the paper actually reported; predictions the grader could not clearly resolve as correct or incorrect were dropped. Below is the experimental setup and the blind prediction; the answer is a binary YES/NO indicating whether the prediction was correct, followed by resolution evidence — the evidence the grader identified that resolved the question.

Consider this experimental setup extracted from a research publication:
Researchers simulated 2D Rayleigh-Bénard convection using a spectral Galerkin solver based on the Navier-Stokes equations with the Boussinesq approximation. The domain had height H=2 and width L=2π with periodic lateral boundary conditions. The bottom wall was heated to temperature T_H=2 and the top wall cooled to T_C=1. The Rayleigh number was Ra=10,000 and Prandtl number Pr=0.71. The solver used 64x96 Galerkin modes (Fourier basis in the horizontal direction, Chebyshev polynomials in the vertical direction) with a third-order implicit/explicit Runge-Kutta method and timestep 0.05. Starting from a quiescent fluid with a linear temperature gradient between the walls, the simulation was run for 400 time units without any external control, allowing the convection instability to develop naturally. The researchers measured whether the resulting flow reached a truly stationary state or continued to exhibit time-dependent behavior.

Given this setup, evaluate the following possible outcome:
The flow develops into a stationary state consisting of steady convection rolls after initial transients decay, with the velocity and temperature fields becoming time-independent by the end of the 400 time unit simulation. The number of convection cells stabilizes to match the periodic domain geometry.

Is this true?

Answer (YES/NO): YES